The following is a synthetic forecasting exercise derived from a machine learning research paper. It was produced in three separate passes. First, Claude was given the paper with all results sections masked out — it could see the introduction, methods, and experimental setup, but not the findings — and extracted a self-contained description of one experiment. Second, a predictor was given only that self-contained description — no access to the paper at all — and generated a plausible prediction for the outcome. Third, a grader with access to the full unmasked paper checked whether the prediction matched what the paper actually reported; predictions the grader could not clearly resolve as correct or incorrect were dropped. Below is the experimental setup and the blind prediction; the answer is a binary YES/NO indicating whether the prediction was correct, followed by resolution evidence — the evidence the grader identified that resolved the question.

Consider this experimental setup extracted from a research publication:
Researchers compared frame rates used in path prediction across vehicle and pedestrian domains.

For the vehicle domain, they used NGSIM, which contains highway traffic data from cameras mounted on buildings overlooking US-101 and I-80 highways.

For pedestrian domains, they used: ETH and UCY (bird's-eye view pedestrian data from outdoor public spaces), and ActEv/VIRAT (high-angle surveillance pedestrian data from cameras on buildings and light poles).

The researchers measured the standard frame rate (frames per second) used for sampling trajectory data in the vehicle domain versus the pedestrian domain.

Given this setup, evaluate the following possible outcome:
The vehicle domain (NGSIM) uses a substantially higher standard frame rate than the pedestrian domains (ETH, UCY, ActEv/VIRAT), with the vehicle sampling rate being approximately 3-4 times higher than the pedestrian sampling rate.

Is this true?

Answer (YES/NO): NO